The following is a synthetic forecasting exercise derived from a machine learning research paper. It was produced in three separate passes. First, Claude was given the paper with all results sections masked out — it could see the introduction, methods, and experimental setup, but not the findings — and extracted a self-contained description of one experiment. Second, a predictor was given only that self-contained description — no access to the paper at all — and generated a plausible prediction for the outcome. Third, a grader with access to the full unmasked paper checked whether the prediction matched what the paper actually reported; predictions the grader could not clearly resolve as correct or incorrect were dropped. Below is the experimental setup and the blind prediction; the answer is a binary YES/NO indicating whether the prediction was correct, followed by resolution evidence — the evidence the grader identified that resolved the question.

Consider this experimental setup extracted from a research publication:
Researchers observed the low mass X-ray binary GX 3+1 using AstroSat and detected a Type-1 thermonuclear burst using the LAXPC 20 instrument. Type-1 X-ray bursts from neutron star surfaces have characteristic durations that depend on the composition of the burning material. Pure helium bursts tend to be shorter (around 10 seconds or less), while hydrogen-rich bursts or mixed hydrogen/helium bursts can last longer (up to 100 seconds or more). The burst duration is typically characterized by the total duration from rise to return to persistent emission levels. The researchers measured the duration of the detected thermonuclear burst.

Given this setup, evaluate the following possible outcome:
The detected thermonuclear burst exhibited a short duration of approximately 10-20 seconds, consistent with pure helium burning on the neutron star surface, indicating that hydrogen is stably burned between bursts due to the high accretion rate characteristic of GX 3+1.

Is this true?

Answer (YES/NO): YES